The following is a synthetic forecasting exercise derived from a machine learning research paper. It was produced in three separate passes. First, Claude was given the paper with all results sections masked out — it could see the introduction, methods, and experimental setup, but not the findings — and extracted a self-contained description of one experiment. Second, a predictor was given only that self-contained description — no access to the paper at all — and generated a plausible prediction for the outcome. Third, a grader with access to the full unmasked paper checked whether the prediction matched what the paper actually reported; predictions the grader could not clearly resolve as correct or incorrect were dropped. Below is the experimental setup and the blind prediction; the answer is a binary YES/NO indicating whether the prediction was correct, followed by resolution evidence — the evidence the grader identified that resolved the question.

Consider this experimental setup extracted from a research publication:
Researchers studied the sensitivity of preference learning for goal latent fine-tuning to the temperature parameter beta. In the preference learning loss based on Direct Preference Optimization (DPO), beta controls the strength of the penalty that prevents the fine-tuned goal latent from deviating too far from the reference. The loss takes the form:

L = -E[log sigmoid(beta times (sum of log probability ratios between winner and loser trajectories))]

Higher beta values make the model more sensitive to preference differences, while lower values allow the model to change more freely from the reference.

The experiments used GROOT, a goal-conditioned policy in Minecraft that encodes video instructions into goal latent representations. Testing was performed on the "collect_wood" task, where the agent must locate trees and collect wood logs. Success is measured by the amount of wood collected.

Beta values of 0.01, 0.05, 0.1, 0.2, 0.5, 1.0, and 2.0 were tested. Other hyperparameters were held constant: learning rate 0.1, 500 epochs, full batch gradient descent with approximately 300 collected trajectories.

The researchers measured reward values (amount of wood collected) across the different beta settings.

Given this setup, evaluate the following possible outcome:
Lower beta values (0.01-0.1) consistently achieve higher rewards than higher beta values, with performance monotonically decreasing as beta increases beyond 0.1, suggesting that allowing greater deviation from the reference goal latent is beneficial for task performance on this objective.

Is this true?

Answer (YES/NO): NO